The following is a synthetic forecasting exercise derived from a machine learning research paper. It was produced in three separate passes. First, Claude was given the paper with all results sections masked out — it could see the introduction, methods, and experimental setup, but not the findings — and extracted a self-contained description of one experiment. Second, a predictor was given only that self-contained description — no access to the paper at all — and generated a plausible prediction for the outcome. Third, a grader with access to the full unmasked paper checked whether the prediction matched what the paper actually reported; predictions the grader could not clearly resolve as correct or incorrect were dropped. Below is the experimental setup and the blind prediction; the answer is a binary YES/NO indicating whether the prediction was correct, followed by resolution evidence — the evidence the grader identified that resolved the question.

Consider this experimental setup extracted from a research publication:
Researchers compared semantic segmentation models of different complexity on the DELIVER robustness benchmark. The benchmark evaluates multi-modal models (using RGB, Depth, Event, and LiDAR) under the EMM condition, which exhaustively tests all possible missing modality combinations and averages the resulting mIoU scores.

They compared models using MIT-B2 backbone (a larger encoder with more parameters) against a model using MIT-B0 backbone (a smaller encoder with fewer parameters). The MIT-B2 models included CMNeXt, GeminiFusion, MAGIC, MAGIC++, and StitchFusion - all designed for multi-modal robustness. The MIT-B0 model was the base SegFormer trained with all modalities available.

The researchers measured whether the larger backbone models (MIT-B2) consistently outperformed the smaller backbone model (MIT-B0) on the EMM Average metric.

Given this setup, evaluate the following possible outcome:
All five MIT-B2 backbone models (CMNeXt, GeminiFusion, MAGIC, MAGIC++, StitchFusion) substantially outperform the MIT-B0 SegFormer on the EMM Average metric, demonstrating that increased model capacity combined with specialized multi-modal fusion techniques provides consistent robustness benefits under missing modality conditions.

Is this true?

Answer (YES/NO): NO